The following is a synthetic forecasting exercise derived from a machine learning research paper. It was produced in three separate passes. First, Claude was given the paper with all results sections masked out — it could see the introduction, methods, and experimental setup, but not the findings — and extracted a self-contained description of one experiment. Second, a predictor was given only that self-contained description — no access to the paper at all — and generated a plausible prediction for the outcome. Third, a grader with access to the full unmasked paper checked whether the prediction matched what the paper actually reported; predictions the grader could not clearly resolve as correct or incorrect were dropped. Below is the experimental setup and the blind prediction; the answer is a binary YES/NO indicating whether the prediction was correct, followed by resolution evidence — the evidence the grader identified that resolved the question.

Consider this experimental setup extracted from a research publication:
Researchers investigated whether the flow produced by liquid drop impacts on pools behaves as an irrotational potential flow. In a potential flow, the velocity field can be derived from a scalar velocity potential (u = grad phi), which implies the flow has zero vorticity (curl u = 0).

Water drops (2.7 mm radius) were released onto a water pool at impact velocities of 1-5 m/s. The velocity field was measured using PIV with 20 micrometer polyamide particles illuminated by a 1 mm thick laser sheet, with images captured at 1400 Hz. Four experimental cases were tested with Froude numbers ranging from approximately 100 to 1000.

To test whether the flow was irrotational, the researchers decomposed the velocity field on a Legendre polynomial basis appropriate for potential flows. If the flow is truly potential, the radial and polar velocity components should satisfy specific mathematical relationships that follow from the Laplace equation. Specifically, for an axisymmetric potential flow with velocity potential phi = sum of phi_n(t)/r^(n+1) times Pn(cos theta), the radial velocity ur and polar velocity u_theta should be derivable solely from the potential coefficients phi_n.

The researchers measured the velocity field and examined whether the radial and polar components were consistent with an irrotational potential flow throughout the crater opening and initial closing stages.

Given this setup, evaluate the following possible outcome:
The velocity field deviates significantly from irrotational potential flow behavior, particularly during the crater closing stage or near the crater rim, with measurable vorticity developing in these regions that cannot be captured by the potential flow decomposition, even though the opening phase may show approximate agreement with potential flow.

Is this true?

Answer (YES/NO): NO